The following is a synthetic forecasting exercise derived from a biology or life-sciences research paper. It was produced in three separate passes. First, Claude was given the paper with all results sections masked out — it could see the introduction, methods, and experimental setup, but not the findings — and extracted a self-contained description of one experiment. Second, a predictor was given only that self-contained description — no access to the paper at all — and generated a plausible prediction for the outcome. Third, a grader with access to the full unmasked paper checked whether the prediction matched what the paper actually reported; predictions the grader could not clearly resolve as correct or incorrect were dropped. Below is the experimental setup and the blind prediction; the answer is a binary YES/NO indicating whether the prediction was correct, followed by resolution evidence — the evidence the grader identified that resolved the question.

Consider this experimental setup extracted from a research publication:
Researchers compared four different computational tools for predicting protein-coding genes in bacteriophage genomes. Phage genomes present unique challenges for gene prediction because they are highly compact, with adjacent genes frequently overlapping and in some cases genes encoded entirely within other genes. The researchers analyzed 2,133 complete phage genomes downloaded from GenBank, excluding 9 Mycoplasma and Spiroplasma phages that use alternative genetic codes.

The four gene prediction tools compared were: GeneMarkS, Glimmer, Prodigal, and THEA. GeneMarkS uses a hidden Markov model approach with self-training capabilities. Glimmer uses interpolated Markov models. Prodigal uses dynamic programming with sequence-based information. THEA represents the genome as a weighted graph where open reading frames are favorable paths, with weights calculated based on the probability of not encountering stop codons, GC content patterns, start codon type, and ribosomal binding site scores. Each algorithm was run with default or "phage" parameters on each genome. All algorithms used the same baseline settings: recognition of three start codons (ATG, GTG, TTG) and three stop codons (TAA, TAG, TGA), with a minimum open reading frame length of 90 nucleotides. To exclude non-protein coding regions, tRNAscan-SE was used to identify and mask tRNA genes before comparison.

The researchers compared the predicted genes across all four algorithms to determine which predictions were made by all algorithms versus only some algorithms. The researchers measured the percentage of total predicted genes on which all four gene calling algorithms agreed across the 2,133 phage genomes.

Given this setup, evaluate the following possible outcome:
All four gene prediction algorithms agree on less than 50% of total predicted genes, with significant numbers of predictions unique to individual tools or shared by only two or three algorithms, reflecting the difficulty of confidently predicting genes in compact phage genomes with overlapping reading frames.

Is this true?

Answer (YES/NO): NO